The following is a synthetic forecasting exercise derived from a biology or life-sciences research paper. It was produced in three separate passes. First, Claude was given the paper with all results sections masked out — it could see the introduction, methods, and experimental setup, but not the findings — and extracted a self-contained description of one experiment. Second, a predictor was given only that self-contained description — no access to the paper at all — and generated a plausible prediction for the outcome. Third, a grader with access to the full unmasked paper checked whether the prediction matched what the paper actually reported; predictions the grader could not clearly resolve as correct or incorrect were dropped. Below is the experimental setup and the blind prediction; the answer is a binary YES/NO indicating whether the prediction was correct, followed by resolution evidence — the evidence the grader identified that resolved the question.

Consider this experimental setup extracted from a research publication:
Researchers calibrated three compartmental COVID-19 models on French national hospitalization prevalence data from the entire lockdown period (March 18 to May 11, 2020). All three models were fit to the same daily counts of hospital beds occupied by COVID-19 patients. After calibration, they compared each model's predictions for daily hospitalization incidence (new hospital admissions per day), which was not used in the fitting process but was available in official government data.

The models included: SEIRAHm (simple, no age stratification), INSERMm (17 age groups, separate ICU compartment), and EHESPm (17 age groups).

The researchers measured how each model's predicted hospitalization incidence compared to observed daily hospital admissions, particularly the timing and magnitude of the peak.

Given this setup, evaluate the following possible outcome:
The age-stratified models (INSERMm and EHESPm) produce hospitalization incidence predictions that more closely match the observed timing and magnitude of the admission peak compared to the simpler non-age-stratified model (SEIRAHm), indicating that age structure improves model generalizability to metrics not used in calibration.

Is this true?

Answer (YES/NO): NO